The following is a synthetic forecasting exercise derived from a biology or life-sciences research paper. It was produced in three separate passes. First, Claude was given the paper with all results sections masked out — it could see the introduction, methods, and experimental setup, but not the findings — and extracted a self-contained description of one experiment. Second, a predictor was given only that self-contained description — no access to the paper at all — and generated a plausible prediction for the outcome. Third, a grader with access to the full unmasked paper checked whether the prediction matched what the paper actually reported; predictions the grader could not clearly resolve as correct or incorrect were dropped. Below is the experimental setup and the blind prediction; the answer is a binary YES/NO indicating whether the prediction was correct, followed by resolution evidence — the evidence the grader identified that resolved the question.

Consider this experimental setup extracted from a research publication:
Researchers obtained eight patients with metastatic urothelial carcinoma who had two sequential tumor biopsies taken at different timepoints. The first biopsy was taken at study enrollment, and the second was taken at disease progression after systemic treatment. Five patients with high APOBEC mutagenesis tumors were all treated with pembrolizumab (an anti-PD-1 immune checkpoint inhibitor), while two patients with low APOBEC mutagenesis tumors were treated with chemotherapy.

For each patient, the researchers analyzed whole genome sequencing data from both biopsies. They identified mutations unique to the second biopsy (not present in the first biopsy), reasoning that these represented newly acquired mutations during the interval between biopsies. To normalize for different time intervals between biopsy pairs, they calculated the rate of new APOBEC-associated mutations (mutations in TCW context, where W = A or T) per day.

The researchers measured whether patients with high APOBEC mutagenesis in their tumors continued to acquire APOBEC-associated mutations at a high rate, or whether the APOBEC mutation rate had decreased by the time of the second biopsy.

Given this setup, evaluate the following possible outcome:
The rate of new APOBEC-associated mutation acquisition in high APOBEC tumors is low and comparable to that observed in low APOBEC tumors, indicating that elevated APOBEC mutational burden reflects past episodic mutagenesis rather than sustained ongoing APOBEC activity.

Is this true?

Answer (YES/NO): NO